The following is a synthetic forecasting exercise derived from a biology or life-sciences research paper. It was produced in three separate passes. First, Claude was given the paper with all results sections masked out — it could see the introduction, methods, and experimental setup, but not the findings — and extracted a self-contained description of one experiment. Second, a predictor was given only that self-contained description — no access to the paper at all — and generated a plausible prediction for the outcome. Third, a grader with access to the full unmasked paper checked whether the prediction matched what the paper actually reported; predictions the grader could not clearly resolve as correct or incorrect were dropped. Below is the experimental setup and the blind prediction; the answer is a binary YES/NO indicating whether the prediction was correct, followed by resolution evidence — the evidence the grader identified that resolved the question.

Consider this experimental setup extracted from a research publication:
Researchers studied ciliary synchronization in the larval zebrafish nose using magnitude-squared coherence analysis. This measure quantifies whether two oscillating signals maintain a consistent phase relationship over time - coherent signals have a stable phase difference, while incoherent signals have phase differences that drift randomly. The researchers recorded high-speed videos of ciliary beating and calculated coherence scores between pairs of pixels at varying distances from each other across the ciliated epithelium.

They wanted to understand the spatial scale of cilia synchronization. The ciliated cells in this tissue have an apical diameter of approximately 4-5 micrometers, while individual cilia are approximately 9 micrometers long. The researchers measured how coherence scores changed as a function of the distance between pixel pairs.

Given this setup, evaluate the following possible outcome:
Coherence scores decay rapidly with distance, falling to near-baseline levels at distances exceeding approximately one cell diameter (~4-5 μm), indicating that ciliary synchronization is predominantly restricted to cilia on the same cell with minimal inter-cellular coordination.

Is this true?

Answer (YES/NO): NO